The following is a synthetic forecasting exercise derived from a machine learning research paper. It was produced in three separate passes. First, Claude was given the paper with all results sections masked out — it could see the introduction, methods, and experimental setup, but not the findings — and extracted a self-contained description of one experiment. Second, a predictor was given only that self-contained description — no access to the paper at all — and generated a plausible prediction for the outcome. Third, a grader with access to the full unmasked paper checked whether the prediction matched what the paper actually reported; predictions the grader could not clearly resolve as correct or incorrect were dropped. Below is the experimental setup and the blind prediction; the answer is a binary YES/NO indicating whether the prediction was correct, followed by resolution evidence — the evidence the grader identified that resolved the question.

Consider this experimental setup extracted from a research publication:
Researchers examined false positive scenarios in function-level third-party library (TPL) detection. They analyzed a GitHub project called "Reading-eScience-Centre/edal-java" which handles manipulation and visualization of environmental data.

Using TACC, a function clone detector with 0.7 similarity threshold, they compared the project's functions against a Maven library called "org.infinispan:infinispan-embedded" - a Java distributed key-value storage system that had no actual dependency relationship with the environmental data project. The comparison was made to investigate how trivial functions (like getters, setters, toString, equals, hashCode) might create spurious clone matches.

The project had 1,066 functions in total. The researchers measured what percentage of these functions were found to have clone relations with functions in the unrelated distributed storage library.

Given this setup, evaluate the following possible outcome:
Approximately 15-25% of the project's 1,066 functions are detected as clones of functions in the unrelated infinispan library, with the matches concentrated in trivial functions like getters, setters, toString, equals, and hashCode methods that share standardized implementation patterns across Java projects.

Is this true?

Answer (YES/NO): NO